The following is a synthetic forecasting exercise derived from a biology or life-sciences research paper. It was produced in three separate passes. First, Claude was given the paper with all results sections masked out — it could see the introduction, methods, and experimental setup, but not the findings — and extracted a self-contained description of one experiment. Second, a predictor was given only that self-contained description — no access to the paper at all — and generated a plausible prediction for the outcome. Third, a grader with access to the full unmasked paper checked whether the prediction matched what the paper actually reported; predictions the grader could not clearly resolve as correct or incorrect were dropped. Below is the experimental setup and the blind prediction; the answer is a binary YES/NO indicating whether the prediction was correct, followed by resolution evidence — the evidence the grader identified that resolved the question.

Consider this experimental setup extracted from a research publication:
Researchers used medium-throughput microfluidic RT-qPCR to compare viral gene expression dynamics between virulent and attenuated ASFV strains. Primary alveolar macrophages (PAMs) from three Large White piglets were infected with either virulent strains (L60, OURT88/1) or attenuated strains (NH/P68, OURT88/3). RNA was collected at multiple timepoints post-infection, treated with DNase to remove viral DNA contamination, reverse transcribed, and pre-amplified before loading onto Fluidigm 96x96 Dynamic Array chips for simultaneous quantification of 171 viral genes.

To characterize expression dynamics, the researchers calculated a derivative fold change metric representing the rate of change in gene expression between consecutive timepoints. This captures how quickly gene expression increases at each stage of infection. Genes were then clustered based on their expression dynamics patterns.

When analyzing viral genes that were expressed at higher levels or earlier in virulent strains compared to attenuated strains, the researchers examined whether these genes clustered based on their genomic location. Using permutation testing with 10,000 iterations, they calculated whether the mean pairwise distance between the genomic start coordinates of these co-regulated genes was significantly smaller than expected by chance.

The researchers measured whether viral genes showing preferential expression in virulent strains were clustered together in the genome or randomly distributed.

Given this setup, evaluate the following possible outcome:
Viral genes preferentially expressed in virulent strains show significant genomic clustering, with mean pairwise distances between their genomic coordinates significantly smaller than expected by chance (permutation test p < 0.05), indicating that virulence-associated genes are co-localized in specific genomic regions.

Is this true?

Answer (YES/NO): YES